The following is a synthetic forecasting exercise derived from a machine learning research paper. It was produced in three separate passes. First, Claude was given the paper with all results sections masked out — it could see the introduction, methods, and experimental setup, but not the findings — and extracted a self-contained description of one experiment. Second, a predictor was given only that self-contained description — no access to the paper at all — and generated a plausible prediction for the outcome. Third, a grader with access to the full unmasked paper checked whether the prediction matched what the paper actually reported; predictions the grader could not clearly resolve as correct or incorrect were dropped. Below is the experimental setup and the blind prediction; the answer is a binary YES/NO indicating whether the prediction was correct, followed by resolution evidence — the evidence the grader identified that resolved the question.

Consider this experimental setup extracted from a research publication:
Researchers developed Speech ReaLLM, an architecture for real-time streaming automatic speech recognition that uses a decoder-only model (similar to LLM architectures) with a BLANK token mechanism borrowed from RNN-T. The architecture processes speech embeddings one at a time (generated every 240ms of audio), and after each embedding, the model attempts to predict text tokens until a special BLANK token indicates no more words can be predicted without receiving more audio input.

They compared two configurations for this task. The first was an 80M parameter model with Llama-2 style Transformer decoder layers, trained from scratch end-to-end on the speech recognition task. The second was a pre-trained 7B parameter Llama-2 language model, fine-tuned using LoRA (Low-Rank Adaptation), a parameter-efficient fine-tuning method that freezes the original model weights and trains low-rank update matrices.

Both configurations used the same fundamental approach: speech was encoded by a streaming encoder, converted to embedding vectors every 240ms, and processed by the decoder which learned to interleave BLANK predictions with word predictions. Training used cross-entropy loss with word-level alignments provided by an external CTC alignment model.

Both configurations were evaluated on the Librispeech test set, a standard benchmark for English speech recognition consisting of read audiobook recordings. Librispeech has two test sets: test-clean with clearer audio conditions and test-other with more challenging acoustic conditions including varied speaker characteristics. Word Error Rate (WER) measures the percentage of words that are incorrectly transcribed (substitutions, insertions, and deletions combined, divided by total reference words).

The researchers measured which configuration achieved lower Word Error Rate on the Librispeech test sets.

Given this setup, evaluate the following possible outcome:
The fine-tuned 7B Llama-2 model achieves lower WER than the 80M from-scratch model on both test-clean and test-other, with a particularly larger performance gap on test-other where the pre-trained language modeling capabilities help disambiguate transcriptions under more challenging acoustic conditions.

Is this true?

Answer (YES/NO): NO